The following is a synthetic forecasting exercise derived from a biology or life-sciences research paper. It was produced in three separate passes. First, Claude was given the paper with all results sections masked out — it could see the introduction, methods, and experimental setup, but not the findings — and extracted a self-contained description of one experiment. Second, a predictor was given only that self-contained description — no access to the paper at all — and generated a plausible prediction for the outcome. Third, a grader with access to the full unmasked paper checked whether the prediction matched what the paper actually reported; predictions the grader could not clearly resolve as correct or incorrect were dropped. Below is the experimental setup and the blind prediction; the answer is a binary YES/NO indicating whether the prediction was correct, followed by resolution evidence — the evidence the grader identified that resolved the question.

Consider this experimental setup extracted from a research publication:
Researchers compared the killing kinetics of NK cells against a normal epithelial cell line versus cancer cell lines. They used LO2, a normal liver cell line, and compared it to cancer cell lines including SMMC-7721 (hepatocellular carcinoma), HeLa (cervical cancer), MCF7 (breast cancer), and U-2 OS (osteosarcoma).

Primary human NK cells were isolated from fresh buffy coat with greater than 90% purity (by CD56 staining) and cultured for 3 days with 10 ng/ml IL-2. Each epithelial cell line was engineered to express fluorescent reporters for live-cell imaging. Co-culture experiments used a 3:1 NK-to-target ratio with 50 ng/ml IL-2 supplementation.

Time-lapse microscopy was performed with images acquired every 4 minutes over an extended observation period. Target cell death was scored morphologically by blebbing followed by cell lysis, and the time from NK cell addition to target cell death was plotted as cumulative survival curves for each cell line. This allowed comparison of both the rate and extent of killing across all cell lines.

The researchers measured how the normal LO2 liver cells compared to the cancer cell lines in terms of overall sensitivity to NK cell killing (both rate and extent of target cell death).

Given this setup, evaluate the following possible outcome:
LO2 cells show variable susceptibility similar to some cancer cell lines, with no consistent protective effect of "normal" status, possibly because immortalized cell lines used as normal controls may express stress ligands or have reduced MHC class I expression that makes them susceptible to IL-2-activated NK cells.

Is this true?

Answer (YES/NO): NO